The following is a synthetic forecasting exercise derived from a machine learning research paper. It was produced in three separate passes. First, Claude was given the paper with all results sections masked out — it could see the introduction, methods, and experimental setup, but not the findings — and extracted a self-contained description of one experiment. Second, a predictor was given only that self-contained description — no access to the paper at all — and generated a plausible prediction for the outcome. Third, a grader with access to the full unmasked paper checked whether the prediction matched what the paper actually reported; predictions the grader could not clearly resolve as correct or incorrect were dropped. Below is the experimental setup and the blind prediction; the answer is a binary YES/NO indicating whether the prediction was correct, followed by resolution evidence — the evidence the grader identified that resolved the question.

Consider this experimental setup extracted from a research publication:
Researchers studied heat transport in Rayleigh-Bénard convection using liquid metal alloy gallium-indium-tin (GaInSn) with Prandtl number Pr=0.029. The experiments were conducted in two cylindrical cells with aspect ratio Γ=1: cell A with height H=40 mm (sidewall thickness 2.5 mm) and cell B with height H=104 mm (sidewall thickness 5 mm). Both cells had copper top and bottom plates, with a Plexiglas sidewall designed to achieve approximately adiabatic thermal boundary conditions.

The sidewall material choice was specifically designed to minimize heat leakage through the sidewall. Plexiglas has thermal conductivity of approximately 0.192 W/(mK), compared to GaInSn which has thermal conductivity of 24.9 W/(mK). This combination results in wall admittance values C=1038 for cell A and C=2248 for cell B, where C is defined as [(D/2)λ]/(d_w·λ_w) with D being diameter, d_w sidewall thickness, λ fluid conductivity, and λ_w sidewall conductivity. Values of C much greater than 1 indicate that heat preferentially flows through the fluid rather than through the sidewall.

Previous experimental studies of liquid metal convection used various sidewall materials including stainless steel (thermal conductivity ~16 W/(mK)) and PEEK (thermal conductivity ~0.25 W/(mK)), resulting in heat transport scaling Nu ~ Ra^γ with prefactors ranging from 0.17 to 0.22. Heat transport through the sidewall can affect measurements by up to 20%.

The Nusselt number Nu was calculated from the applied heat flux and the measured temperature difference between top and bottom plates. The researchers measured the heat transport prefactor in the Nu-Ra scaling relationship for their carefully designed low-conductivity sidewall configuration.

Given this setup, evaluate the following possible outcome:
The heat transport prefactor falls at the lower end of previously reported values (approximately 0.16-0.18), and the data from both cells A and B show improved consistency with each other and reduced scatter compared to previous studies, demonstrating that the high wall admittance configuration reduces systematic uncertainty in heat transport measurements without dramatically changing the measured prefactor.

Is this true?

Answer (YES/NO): NO